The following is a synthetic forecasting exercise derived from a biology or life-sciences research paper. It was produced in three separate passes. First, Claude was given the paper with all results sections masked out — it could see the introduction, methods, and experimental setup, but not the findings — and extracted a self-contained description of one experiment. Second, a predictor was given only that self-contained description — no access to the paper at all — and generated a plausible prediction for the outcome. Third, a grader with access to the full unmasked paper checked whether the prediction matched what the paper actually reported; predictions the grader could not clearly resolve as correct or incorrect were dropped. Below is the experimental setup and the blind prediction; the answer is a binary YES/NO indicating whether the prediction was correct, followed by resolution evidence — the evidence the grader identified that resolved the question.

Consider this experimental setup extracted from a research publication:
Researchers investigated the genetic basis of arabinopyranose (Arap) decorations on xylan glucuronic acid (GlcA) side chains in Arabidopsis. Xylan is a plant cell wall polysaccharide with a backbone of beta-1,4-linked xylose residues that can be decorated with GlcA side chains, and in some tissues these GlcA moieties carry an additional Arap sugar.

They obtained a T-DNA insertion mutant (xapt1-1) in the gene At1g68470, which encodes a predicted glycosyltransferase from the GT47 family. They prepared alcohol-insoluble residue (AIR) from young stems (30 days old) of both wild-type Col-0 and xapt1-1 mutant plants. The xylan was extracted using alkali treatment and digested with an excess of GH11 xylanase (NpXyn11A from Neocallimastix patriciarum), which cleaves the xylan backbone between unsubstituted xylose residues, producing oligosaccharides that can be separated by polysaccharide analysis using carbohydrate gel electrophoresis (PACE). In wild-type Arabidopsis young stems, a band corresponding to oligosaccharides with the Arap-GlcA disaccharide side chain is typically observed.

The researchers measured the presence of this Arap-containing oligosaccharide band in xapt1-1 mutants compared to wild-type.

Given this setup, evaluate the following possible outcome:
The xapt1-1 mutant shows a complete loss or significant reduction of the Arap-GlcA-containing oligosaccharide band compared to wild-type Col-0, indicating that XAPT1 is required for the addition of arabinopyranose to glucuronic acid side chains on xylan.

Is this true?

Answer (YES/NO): YES